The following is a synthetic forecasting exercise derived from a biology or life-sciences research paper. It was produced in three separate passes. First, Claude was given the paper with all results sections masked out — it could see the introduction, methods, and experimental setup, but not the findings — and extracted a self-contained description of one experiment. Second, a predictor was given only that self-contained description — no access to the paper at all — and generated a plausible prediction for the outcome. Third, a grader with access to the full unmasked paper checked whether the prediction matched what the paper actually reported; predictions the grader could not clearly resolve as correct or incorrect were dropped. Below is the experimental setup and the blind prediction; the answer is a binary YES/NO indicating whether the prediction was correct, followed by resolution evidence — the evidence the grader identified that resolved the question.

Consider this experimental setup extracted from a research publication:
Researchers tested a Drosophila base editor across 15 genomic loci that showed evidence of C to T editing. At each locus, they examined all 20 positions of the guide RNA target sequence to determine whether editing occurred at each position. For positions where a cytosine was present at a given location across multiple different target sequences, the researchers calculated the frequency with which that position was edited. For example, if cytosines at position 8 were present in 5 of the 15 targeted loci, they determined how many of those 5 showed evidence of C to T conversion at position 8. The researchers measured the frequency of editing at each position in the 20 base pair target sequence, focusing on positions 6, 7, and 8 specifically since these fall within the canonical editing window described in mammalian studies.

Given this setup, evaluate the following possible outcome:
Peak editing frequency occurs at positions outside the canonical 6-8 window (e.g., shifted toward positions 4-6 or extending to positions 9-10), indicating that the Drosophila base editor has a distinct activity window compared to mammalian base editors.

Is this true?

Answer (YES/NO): NO